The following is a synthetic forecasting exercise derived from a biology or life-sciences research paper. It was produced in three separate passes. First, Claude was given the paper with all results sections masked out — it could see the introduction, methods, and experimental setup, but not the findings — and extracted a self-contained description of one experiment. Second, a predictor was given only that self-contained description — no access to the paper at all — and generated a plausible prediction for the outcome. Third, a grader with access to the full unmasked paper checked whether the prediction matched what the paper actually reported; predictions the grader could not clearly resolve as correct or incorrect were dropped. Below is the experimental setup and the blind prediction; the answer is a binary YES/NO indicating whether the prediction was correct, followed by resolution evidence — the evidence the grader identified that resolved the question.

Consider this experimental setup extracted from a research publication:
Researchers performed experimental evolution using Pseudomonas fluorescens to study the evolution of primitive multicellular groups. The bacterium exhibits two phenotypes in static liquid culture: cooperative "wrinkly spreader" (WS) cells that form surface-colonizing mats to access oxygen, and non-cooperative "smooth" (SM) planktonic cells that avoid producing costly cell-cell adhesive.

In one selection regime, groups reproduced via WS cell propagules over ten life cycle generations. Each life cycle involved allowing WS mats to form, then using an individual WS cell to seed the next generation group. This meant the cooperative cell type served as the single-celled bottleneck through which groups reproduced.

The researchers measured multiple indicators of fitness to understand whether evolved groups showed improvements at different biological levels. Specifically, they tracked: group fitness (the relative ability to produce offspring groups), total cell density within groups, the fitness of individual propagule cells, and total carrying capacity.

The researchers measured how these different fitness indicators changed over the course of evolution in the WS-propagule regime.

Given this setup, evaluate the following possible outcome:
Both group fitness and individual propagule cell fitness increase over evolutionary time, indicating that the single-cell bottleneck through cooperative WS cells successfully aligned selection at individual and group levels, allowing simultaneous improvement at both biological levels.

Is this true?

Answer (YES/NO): NO